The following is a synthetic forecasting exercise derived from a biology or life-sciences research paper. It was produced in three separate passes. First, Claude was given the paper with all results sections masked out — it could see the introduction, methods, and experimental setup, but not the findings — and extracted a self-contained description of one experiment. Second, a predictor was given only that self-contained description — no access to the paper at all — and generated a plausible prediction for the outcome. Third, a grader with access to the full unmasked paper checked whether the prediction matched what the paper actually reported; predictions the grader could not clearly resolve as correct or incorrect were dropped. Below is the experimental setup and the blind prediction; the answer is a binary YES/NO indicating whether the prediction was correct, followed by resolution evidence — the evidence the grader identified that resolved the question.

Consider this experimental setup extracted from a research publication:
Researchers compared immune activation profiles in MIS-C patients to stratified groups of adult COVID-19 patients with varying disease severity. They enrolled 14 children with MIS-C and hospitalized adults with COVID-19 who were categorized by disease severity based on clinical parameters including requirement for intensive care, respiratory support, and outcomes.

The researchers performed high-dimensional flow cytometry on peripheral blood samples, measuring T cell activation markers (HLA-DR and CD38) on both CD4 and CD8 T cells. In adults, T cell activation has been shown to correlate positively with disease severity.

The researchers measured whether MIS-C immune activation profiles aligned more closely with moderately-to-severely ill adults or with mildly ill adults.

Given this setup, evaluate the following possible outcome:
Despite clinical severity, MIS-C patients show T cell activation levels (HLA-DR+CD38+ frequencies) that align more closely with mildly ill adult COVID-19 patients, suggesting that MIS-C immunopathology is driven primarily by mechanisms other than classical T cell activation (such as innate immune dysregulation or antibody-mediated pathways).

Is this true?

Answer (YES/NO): NO